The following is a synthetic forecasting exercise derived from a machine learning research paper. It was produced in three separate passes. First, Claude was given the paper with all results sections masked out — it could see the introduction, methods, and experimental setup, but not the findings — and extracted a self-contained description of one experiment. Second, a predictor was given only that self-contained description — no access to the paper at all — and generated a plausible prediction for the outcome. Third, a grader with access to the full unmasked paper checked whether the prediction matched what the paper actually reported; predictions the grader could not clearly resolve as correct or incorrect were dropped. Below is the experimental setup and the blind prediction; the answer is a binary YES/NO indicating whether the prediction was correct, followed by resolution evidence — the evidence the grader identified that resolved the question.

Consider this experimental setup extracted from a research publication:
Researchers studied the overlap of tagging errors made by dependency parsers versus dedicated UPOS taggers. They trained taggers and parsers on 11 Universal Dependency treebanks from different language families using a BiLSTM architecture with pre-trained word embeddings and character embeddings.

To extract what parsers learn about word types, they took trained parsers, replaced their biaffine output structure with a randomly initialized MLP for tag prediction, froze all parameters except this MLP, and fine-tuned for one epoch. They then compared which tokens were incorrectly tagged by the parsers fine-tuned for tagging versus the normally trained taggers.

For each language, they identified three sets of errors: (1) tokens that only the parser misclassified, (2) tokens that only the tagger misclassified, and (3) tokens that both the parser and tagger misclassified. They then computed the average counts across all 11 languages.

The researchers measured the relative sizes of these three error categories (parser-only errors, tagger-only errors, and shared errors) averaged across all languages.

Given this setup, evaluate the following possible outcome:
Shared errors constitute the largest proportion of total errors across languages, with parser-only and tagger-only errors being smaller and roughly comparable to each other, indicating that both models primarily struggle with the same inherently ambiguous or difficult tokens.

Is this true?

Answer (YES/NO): NO